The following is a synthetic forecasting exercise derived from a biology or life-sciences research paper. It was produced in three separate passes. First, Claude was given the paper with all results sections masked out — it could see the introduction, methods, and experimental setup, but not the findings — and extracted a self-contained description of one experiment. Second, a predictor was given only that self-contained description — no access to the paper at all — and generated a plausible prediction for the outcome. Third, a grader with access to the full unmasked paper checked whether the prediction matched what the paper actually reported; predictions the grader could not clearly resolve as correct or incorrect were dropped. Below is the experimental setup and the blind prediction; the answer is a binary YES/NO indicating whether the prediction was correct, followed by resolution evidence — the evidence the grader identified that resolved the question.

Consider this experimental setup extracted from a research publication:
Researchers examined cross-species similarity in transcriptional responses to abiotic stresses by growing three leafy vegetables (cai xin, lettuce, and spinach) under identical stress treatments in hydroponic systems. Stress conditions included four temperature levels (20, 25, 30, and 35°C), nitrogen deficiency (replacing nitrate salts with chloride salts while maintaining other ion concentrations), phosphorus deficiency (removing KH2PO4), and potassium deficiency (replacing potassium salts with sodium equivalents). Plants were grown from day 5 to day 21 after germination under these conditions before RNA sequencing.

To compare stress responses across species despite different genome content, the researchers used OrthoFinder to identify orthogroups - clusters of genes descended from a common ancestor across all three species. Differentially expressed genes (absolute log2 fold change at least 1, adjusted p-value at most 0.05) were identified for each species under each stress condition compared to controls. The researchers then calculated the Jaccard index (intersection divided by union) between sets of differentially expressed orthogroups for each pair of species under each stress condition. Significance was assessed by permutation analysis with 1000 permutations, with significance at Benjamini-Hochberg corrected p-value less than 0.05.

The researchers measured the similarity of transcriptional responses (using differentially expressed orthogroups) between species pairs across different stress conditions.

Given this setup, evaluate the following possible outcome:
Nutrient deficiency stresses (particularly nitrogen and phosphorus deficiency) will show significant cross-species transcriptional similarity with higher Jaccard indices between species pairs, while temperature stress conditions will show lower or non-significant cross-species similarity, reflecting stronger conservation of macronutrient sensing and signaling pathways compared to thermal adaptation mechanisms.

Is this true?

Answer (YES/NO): YES